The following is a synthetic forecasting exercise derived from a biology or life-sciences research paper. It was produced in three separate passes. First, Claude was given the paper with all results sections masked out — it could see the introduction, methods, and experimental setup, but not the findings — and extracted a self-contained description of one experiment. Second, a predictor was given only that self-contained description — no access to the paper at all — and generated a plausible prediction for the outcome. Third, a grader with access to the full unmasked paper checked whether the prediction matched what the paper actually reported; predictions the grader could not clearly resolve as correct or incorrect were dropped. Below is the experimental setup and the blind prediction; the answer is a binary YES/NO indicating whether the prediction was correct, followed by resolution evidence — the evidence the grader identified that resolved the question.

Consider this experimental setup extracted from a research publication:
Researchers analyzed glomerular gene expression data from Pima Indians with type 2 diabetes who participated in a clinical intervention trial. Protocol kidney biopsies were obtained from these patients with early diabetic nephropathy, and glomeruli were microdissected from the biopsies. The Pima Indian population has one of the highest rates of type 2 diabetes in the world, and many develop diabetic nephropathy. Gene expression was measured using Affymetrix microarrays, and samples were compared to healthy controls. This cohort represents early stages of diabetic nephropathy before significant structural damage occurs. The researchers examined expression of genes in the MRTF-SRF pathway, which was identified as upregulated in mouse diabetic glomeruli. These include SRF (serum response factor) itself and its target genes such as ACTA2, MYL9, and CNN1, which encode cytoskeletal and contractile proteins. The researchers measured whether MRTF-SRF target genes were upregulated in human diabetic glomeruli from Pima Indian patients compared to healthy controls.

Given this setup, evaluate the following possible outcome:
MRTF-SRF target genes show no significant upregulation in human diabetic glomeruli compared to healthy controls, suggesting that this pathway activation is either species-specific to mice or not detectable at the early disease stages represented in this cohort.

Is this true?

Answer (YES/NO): NO